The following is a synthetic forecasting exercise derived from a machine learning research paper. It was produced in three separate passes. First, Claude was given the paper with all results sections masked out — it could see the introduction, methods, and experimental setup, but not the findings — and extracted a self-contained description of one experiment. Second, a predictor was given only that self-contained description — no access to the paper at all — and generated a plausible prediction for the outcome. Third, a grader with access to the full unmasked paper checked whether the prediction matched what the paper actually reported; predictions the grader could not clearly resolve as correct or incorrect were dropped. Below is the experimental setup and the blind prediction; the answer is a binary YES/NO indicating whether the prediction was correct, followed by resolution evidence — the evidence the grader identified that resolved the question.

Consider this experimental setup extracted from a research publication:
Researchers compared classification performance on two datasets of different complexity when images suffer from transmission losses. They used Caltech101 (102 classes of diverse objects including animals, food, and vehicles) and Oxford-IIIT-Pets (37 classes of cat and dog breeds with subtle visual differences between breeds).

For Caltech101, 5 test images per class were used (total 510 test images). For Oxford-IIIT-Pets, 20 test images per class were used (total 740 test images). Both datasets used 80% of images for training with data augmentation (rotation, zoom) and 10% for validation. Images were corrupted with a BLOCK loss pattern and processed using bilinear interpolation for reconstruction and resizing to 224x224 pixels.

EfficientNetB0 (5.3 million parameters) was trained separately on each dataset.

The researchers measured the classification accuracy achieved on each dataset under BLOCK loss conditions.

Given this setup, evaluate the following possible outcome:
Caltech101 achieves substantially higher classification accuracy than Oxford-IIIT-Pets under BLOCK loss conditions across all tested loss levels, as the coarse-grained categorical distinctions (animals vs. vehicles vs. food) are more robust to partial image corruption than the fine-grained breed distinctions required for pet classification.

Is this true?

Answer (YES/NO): NO